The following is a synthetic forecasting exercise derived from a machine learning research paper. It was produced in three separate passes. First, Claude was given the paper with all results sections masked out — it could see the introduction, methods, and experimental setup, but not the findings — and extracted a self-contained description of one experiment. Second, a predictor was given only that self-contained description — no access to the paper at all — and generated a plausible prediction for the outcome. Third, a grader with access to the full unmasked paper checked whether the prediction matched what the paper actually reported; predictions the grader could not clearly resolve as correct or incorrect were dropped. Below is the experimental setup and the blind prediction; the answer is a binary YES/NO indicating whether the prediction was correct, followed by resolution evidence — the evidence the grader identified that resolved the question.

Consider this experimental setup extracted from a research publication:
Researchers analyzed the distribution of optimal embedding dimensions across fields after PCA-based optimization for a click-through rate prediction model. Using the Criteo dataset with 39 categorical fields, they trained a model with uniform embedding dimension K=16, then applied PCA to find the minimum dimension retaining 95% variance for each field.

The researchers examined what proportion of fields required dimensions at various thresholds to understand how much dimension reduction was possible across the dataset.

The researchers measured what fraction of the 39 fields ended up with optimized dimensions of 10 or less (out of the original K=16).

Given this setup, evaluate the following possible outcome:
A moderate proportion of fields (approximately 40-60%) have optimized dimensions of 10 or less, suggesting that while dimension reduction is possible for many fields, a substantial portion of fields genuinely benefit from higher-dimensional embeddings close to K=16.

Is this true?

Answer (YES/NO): NO